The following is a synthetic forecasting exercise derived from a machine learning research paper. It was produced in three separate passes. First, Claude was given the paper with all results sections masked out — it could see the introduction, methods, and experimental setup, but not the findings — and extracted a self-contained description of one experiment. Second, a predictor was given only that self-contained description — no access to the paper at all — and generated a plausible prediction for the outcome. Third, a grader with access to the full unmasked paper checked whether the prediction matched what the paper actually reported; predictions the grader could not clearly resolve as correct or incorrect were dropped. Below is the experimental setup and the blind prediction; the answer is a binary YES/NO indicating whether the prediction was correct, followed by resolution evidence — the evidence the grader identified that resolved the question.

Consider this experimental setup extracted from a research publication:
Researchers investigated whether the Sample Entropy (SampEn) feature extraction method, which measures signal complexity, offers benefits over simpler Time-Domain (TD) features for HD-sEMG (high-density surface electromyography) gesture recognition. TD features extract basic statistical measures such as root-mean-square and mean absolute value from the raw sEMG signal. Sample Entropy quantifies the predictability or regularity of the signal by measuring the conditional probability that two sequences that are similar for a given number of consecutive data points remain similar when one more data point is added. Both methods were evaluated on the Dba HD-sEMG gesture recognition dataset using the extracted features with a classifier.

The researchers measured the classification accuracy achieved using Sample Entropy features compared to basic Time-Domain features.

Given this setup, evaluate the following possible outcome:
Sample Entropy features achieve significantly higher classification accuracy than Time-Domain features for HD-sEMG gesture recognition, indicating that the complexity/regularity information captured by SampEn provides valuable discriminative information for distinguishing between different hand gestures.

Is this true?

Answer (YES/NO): YES